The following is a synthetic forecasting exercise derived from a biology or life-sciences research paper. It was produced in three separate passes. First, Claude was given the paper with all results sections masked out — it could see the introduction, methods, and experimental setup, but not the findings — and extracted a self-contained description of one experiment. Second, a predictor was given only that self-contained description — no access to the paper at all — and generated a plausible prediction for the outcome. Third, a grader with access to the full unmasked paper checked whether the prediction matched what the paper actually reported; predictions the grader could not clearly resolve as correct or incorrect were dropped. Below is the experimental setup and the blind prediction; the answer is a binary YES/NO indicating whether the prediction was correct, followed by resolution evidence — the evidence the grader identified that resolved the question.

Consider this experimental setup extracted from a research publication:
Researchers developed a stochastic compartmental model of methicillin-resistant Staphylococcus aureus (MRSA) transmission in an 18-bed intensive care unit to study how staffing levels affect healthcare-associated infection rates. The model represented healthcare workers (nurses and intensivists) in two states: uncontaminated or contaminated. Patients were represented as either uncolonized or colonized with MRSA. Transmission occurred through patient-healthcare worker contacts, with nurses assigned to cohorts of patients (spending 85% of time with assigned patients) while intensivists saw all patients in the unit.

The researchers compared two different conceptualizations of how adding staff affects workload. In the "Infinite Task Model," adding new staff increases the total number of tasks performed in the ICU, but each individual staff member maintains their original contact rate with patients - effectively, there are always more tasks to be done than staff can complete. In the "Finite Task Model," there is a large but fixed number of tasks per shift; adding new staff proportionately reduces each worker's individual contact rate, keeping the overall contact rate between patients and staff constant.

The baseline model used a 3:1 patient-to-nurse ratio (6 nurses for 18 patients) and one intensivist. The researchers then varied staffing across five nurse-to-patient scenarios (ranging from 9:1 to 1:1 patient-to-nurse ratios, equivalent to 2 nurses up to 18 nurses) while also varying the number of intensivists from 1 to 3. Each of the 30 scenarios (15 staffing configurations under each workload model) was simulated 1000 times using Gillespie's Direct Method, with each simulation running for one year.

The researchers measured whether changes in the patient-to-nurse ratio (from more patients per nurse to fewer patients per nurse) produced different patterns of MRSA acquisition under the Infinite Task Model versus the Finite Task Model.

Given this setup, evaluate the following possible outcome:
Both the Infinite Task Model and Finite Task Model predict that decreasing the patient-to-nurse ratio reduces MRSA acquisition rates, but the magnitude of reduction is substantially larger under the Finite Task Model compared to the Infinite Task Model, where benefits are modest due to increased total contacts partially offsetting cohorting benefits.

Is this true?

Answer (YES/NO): YES